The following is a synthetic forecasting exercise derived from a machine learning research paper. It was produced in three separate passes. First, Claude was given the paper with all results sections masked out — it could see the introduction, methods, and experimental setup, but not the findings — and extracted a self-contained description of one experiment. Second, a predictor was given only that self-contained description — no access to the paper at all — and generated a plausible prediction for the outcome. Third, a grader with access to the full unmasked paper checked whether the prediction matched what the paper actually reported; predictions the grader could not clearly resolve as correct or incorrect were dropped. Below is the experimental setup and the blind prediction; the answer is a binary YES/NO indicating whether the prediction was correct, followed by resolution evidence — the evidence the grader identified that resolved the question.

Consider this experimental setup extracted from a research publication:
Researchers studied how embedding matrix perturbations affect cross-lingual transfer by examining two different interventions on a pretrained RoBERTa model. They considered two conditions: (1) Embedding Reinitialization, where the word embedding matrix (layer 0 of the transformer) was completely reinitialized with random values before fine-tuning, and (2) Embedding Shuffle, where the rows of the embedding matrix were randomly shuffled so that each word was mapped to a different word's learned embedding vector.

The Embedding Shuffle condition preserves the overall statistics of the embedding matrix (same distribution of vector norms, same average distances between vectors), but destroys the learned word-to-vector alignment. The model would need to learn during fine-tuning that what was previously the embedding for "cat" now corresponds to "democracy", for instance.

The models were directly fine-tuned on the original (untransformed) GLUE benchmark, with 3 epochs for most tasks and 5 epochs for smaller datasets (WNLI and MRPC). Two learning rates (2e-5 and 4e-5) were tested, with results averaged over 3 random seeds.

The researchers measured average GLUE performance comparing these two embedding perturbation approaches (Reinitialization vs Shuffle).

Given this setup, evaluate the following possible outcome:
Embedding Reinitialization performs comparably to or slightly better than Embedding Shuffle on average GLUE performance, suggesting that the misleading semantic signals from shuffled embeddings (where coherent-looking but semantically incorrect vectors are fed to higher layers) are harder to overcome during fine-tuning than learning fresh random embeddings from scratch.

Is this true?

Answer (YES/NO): NO